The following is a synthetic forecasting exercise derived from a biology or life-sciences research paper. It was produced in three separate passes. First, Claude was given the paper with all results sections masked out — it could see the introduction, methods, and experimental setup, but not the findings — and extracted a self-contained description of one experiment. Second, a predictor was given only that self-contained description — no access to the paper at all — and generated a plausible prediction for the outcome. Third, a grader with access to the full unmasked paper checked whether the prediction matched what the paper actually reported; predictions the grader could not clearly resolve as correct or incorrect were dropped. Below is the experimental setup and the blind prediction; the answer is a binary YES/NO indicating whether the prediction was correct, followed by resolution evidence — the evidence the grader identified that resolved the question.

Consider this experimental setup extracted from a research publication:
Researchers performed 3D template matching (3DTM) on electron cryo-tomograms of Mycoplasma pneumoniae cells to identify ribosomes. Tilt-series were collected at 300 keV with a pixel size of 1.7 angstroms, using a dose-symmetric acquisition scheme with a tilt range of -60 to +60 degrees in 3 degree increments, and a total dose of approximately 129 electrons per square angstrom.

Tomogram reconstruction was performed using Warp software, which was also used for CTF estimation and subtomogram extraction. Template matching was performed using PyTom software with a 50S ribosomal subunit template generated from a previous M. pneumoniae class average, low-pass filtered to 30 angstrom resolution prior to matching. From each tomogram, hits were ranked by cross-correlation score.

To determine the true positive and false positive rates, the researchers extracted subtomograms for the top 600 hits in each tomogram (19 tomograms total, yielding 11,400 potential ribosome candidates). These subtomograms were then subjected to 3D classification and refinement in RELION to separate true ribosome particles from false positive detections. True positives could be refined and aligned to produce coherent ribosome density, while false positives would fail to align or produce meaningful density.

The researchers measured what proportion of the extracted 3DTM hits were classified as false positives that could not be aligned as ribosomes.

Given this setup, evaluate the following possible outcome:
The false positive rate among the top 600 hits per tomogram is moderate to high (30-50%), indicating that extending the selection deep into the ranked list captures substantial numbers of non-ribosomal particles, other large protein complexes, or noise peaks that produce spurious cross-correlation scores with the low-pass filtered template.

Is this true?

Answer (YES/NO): NO